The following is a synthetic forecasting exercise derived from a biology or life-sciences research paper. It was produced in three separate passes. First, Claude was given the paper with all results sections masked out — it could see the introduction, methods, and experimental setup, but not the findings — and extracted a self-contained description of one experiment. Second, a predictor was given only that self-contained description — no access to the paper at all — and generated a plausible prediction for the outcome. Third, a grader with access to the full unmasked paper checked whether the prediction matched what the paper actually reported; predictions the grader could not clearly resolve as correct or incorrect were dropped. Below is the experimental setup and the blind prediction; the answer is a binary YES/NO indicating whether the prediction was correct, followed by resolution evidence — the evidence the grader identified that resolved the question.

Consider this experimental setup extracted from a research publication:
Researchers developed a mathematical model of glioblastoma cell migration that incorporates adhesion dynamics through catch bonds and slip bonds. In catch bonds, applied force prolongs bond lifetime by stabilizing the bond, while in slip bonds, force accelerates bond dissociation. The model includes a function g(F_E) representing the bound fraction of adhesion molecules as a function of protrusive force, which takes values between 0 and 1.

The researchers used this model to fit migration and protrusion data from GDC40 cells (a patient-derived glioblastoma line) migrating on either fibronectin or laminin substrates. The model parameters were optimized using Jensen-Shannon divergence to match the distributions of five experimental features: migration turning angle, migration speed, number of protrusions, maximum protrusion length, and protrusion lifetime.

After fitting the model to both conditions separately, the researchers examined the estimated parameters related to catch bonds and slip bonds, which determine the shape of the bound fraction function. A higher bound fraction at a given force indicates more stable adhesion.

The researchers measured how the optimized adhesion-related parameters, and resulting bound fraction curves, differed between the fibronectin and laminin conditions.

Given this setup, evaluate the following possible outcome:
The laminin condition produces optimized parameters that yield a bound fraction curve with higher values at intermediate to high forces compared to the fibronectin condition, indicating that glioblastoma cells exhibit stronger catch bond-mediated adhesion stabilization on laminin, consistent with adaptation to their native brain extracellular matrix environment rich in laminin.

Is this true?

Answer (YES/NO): YES